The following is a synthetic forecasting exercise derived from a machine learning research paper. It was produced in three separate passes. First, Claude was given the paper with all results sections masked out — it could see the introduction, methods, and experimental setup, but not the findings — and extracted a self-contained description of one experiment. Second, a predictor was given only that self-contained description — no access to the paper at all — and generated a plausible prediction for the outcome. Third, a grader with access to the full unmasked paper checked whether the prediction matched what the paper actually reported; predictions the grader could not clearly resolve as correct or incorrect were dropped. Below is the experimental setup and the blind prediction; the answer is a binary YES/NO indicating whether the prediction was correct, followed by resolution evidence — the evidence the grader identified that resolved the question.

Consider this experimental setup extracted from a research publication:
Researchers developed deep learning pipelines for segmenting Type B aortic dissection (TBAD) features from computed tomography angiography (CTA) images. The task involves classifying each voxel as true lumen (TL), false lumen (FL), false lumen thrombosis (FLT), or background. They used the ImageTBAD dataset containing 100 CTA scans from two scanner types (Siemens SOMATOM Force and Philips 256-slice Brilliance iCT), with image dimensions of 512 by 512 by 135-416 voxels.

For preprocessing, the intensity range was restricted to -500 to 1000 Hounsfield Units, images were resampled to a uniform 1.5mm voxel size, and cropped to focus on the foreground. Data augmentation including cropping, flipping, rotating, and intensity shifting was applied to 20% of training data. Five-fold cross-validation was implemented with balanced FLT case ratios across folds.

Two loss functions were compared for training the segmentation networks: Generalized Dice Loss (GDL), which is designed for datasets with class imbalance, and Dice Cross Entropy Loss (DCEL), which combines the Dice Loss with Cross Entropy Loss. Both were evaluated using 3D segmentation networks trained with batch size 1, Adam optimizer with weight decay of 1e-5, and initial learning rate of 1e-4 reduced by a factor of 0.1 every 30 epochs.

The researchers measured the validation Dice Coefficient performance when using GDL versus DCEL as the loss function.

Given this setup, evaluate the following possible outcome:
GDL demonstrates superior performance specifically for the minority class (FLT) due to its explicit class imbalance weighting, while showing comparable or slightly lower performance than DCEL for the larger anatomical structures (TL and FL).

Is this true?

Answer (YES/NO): NO